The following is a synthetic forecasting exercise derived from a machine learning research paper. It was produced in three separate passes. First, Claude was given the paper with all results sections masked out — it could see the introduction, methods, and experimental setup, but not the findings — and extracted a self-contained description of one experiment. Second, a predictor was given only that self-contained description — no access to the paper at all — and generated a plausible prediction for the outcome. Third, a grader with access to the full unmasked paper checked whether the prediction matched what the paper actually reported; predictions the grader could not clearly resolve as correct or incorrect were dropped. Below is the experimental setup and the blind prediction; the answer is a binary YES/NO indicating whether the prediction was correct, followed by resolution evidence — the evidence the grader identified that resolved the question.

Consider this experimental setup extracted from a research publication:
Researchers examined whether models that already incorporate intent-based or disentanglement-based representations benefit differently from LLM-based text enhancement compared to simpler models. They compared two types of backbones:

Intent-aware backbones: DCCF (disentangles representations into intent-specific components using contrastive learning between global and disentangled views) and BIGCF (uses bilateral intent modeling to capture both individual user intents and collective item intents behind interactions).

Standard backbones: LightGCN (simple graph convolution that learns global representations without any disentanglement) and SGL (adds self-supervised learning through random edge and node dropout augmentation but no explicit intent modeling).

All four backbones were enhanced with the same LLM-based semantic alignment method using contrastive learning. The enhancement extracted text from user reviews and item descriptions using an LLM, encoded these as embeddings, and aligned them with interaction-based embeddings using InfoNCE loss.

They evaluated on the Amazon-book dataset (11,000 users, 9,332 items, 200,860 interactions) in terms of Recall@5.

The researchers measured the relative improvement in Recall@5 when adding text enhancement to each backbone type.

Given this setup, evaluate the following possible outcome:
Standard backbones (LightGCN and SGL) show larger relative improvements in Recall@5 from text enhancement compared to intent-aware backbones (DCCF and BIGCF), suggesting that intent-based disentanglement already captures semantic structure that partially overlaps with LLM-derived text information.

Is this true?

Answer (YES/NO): NO